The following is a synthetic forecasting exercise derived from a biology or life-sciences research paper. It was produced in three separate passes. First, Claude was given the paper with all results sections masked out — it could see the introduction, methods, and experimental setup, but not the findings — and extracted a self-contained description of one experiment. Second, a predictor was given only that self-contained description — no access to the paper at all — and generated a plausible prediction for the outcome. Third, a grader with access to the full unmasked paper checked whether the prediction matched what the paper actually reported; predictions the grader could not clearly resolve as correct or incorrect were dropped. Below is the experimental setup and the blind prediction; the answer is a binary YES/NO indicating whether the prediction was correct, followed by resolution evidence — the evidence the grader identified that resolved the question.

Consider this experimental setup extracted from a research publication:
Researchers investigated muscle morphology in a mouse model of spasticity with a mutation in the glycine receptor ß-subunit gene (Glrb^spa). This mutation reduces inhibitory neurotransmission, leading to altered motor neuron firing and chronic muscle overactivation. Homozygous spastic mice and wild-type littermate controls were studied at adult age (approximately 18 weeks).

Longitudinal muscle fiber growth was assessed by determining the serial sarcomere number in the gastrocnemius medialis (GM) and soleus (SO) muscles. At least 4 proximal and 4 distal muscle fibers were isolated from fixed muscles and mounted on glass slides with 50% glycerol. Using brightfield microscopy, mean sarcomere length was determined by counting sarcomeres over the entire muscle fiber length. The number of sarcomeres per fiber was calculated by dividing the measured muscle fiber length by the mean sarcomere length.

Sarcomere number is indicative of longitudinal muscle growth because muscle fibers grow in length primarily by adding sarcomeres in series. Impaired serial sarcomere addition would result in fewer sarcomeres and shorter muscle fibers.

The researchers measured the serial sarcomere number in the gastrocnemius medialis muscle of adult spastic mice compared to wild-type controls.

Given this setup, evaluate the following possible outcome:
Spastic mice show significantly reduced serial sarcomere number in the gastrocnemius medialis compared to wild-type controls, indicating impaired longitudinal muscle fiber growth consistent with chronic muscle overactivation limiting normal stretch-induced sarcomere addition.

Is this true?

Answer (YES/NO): NO